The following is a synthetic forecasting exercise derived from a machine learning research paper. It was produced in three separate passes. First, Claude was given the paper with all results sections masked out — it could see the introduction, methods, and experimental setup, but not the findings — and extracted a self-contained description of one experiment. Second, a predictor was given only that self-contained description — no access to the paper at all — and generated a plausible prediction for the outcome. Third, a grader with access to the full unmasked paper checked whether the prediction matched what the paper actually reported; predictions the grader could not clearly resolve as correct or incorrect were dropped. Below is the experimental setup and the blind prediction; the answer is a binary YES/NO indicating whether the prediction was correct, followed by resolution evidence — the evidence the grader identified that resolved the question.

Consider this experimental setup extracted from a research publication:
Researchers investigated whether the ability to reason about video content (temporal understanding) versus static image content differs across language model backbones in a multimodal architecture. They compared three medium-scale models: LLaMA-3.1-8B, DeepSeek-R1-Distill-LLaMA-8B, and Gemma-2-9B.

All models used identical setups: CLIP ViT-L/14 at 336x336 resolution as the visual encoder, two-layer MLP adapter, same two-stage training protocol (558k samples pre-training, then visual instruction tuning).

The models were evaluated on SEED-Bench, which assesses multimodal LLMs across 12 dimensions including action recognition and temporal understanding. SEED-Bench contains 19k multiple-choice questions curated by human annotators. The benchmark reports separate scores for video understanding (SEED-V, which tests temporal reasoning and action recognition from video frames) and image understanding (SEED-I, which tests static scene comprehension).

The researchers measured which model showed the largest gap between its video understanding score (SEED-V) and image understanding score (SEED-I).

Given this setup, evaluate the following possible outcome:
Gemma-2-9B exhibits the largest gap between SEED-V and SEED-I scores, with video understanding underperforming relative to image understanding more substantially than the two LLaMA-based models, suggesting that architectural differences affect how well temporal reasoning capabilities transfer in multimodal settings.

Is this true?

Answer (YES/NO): NO